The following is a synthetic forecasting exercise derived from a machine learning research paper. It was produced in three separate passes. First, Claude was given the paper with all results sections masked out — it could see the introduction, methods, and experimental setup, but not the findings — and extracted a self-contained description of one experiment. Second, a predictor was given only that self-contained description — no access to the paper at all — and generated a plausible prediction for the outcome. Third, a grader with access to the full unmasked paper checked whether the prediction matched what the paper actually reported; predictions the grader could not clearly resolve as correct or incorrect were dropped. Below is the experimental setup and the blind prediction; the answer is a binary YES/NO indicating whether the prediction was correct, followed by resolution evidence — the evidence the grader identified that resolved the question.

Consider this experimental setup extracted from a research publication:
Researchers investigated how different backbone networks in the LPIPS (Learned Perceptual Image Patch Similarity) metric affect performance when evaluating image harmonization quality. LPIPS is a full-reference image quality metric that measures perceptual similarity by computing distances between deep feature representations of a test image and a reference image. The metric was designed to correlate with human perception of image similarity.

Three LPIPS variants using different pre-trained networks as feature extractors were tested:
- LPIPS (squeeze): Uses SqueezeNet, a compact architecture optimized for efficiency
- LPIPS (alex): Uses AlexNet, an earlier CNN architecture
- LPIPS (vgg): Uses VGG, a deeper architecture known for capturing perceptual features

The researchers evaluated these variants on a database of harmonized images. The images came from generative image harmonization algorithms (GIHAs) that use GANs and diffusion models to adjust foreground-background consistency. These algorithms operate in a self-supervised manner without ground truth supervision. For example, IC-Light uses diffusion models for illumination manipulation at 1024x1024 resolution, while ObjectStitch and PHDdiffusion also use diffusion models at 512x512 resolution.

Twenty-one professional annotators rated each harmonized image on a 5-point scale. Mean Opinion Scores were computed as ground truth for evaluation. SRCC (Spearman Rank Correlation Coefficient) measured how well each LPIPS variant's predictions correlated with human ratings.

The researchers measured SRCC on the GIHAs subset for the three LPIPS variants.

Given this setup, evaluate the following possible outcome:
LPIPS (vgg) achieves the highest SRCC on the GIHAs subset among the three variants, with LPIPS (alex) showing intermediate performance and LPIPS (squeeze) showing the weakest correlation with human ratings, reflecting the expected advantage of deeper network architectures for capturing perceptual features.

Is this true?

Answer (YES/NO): NO